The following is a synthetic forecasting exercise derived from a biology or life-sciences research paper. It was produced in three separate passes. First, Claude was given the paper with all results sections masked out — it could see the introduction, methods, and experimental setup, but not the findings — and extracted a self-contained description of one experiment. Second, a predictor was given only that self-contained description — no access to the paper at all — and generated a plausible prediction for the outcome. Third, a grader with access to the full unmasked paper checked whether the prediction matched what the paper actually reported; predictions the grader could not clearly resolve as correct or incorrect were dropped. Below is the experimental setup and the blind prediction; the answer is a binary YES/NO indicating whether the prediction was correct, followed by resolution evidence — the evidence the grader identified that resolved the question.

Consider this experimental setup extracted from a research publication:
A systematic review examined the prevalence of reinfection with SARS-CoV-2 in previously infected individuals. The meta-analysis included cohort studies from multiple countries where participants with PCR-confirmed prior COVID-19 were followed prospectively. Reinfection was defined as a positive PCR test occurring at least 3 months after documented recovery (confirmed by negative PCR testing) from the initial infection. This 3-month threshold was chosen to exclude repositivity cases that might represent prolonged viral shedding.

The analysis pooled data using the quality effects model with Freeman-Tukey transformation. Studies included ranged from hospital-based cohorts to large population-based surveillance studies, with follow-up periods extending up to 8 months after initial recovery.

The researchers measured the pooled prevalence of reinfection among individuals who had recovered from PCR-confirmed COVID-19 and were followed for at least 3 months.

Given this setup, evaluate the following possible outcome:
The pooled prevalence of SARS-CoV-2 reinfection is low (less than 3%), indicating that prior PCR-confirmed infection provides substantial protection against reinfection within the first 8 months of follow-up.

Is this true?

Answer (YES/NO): YES